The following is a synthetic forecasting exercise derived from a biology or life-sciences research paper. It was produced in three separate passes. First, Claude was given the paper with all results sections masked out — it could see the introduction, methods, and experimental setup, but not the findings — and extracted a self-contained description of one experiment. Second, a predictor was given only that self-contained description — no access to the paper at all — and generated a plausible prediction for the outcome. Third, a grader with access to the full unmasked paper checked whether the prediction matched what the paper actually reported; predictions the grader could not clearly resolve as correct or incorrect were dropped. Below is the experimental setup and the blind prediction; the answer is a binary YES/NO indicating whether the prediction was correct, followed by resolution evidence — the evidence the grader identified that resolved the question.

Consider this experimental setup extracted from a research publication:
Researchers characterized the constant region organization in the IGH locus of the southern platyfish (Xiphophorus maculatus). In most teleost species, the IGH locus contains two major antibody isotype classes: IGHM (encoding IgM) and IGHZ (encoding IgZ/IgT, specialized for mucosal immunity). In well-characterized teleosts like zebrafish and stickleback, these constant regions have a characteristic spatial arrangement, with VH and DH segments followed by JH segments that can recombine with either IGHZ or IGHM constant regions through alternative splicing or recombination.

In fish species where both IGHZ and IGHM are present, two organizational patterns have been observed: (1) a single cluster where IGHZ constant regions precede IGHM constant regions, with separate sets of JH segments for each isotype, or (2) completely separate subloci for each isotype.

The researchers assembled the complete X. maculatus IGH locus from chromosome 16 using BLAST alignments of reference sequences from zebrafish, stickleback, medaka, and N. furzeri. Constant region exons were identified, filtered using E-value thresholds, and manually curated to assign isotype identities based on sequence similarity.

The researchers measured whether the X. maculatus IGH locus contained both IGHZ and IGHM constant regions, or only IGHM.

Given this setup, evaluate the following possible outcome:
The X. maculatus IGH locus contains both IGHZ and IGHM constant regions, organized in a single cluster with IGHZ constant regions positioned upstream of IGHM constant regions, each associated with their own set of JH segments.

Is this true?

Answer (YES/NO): YES